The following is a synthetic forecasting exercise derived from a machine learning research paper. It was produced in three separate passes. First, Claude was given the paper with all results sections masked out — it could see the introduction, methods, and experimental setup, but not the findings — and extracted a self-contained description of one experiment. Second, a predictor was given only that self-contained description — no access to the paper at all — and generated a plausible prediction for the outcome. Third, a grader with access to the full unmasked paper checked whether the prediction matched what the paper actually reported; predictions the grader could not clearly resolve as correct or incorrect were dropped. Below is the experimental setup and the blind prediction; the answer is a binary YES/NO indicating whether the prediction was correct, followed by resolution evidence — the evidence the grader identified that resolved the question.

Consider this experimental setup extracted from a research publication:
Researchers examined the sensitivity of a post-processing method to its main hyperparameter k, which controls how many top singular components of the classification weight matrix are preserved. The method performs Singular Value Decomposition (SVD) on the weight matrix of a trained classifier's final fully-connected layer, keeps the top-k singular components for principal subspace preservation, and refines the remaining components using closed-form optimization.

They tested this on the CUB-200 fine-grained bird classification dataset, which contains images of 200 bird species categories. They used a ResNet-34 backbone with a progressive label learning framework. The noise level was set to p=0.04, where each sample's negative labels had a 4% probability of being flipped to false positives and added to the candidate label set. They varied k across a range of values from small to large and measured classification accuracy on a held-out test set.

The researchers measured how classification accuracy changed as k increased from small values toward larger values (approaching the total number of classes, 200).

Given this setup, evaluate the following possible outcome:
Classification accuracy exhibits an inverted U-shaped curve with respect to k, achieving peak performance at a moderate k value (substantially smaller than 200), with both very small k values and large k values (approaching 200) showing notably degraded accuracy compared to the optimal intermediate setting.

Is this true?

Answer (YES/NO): NO